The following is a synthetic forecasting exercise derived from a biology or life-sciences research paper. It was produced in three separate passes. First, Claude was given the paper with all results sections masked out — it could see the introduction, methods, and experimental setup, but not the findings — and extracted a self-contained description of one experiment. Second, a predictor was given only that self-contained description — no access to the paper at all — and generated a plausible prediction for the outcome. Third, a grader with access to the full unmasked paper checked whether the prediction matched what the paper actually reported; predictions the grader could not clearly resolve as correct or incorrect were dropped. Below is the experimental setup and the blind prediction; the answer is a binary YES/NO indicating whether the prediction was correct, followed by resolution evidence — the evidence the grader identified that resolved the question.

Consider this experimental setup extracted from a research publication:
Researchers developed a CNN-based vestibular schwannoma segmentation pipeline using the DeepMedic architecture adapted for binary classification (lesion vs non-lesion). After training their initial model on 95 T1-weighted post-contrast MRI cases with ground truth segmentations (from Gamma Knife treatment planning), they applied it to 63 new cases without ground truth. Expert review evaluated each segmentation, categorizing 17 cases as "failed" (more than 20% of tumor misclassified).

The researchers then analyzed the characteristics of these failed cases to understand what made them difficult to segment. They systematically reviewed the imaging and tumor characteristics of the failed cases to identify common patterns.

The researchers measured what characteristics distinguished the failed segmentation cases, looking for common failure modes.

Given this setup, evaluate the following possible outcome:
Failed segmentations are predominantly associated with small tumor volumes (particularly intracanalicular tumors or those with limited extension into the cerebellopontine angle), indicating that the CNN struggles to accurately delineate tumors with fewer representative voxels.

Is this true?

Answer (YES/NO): NO